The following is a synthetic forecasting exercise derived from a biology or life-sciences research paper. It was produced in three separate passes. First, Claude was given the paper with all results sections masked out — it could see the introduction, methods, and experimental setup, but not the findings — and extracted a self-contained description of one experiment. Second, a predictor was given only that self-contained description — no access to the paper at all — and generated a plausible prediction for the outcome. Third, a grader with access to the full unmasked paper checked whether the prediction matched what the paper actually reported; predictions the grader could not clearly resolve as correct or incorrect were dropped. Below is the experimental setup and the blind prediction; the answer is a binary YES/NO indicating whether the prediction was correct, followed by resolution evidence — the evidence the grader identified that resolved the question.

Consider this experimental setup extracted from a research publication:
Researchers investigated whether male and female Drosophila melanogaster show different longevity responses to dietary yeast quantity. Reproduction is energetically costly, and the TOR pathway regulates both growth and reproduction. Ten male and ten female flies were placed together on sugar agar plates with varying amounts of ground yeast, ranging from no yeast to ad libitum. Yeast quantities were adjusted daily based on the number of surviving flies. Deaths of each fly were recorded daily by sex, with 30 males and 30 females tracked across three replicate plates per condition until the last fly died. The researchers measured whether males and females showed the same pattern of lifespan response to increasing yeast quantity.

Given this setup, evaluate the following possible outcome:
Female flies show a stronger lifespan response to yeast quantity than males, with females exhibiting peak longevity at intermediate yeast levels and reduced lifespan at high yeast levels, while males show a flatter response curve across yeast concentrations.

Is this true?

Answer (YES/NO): NO